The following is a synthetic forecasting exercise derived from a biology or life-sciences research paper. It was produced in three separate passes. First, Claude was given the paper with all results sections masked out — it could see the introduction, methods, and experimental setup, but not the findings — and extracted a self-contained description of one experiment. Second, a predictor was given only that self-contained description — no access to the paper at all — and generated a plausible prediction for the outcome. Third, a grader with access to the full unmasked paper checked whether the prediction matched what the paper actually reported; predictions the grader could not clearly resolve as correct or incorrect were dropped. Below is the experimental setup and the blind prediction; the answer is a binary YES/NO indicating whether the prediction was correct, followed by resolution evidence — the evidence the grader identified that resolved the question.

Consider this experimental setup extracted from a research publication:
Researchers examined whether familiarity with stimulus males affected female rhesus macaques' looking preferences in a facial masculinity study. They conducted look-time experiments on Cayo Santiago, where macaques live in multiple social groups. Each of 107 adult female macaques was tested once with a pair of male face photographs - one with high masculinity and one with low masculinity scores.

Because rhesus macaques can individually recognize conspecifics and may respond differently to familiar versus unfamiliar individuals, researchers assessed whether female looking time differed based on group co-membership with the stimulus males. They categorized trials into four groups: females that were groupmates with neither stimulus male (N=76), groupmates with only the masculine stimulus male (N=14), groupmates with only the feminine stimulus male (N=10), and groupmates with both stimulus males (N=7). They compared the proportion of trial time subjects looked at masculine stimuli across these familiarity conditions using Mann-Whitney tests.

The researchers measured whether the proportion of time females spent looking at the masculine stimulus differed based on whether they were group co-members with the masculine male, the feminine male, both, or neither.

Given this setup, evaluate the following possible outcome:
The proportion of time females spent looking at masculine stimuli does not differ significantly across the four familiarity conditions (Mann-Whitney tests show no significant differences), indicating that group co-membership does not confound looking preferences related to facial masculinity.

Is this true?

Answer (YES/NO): YES